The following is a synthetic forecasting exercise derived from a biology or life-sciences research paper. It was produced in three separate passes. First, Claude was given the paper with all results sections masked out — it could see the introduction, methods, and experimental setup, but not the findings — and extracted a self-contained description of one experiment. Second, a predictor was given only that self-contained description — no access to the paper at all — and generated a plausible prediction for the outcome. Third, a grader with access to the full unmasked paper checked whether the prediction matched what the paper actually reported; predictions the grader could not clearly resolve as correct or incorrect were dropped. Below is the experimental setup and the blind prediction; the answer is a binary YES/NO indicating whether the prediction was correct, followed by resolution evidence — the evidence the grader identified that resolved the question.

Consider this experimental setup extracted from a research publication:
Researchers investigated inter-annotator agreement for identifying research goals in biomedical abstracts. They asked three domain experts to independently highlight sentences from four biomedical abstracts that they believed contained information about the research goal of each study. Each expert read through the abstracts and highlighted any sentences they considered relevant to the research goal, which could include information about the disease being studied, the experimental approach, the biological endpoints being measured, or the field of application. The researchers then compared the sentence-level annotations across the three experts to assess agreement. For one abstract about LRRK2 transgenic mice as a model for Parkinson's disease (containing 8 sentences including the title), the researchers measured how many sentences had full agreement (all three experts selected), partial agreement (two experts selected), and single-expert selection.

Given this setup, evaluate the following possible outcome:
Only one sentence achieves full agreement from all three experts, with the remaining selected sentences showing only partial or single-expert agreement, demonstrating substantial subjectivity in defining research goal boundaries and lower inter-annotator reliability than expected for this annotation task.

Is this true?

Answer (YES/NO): NO